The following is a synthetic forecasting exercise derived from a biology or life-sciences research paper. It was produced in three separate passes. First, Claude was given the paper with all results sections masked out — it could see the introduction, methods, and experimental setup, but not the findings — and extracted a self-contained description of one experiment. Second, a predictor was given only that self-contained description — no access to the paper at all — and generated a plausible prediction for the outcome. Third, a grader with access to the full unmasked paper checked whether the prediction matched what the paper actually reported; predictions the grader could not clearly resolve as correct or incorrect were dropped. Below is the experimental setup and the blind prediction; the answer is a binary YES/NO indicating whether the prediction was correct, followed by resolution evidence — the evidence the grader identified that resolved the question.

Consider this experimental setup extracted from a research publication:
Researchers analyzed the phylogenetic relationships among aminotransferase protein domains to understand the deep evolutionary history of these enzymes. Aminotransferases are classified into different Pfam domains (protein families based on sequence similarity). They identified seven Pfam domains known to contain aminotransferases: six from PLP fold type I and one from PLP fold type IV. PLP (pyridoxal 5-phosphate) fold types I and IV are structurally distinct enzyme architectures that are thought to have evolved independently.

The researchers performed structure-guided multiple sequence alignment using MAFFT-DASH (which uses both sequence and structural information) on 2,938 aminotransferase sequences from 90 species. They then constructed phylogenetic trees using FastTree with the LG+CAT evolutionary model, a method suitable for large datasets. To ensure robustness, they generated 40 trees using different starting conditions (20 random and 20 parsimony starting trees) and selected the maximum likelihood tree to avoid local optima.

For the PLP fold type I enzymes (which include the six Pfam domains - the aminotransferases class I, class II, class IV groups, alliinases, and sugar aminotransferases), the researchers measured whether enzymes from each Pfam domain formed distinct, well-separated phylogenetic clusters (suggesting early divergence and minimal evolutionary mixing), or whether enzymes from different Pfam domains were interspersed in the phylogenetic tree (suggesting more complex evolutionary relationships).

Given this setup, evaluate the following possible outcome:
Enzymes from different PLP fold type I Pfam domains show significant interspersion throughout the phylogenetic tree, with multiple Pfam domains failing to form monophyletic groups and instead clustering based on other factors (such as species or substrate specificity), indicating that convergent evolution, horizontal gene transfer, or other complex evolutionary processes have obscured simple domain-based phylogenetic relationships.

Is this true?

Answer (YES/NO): NO